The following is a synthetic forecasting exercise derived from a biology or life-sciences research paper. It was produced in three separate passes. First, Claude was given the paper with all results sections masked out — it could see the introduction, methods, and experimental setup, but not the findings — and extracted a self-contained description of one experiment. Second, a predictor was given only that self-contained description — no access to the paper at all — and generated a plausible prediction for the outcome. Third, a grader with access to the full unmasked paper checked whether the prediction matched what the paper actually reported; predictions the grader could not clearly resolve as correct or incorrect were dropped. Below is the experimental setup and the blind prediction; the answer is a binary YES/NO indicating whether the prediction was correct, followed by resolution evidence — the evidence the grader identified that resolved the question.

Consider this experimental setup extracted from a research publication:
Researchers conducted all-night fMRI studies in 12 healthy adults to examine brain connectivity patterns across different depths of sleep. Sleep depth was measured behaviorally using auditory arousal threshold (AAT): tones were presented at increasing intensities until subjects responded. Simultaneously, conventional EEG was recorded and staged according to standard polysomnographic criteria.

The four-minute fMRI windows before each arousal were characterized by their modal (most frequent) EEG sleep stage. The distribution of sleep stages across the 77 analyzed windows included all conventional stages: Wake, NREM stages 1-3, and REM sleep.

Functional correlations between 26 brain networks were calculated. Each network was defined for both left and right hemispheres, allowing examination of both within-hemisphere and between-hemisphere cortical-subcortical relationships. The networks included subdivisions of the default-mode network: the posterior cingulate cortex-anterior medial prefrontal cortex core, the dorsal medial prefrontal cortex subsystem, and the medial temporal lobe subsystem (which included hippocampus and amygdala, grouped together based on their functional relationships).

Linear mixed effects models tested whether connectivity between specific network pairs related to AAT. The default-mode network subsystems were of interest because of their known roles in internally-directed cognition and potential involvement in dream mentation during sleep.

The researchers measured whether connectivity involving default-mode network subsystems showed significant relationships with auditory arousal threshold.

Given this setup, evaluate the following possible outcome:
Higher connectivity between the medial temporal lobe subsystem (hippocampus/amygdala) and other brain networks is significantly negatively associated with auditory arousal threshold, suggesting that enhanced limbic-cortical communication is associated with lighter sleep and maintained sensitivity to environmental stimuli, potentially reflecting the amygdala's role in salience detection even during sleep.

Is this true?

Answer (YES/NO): YES